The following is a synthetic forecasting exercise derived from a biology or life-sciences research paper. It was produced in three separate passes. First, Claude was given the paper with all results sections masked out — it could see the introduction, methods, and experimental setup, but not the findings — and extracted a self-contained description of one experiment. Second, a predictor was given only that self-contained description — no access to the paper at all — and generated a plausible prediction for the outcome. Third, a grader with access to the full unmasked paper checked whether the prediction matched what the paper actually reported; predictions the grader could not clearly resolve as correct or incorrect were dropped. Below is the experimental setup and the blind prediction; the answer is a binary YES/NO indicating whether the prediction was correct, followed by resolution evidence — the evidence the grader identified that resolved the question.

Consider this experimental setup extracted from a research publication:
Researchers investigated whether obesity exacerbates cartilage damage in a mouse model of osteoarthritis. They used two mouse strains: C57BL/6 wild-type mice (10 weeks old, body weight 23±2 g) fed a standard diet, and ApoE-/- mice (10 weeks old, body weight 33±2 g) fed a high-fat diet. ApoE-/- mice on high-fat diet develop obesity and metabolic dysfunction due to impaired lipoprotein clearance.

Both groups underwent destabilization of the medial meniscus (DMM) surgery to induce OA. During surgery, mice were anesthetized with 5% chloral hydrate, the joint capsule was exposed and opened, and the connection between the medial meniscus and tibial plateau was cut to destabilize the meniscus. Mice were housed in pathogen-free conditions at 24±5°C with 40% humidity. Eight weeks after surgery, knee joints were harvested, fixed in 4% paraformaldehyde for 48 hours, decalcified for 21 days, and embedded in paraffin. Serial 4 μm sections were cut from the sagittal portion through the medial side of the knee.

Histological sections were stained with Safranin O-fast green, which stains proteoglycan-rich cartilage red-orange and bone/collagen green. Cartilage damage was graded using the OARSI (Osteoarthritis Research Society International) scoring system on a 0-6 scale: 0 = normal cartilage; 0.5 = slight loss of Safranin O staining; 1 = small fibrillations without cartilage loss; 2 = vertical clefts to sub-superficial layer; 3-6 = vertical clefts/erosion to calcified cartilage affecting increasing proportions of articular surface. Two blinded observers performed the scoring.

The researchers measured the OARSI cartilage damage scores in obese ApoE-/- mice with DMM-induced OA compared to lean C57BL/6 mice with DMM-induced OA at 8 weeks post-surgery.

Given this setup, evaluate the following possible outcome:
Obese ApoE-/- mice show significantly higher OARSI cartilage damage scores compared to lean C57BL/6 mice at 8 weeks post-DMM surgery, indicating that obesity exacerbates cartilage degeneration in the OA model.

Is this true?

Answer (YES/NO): YES